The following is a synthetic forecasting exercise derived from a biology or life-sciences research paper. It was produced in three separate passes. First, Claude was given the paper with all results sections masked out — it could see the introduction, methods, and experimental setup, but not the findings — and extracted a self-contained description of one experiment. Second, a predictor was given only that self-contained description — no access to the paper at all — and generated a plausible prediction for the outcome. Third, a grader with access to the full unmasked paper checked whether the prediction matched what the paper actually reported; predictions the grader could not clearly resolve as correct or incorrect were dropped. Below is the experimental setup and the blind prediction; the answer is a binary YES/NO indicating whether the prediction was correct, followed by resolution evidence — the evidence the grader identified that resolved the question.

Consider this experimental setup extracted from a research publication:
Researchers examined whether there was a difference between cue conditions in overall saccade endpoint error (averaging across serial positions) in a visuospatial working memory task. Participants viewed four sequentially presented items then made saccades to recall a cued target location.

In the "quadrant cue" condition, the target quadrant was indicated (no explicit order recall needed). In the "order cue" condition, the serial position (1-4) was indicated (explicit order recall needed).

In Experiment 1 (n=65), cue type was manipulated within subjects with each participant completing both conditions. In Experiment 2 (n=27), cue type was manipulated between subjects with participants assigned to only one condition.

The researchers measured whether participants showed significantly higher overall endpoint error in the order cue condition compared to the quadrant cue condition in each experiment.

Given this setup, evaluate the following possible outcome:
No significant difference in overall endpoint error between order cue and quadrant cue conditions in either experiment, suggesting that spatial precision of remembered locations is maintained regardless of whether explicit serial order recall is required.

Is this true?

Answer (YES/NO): NO